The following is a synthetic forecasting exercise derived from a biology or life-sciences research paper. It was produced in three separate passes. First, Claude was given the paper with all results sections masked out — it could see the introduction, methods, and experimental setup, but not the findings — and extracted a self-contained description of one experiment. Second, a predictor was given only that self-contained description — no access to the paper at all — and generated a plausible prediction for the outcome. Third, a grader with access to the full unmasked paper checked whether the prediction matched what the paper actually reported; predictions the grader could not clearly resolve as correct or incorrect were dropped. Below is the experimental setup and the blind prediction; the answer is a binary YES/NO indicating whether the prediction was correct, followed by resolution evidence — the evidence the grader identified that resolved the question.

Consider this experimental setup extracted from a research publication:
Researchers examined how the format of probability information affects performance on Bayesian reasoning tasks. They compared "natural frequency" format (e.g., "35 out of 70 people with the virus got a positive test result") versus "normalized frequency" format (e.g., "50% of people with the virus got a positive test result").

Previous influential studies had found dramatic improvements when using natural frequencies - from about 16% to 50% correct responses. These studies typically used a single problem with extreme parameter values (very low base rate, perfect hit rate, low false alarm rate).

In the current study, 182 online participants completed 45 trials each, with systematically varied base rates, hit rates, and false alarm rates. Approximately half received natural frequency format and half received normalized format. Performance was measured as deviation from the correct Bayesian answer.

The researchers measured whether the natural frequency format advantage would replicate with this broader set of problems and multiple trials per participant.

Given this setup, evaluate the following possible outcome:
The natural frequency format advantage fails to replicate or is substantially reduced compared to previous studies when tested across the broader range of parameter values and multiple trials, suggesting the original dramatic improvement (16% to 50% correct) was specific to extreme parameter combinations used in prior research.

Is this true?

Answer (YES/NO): YES